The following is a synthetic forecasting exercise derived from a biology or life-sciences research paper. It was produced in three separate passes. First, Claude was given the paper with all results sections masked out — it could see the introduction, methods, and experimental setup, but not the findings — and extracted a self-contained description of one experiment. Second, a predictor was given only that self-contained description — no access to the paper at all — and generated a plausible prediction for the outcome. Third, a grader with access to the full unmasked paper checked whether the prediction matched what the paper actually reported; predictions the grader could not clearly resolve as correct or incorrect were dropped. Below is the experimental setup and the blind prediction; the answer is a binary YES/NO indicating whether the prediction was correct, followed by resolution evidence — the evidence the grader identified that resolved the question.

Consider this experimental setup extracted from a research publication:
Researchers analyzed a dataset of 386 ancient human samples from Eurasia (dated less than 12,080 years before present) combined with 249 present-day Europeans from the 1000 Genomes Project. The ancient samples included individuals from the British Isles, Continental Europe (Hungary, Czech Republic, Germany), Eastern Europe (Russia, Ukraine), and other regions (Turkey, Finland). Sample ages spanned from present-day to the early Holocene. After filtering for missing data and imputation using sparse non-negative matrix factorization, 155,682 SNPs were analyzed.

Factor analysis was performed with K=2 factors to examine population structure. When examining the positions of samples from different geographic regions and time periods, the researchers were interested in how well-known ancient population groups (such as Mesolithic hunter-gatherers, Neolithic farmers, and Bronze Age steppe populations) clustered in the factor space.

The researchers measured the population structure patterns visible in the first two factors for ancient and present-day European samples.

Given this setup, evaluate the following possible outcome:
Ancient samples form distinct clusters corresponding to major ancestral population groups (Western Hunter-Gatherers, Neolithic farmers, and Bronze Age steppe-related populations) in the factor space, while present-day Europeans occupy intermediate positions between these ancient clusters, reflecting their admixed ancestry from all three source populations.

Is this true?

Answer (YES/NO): NO